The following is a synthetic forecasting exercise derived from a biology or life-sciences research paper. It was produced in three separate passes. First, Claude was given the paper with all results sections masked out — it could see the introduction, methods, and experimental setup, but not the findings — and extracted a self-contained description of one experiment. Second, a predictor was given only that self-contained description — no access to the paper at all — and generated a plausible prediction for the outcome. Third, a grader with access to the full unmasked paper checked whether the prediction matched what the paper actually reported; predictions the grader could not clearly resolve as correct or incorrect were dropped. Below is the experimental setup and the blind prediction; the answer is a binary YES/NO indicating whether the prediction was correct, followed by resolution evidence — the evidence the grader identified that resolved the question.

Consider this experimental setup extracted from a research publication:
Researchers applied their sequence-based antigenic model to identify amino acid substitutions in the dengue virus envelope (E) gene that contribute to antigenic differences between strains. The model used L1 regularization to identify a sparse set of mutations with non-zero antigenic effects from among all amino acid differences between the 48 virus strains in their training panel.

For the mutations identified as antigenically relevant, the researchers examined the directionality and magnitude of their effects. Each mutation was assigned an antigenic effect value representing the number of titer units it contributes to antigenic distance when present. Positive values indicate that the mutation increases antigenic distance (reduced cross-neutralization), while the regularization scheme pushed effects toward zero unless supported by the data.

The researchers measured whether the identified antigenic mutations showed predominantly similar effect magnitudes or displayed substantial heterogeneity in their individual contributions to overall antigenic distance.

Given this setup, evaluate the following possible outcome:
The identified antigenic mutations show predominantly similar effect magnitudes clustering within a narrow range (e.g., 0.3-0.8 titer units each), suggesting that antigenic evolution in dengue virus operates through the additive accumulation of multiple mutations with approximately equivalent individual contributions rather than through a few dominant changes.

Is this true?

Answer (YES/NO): NO